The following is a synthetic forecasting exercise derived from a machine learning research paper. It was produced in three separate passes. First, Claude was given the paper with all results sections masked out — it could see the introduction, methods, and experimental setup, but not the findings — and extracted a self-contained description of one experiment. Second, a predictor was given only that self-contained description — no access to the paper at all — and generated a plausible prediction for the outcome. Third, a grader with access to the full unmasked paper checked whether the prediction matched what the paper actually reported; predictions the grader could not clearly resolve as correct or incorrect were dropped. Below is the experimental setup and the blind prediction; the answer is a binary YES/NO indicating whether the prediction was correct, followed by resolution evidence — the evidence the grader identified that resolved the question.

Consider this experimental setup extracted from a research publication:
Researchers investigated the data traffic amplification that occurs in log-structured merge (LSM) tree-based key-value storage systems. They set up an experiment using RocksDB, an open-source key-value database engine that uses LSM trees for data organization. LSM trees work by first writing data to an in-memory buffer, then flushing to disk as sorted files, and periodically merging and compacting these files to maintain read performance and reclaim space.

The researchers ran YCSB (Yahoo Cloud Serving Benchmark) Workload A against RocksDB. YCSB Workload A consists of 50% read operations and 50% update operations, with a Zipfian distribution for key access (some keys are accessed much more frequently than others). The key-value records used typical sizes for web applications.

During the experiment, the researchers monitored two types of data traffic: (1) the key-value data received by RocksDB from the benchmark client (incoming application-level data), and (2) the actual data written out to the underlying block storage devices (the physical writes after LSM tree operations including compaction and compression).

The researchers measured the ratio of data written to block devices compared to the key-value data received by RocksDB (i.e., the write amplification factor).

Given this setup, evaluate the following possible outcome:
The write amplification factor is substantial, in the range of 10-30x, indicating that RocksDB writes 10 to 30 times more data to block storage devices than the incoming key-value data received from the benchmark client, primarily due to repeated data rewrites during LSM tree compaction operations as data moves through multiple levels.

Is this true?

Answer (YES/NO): NO